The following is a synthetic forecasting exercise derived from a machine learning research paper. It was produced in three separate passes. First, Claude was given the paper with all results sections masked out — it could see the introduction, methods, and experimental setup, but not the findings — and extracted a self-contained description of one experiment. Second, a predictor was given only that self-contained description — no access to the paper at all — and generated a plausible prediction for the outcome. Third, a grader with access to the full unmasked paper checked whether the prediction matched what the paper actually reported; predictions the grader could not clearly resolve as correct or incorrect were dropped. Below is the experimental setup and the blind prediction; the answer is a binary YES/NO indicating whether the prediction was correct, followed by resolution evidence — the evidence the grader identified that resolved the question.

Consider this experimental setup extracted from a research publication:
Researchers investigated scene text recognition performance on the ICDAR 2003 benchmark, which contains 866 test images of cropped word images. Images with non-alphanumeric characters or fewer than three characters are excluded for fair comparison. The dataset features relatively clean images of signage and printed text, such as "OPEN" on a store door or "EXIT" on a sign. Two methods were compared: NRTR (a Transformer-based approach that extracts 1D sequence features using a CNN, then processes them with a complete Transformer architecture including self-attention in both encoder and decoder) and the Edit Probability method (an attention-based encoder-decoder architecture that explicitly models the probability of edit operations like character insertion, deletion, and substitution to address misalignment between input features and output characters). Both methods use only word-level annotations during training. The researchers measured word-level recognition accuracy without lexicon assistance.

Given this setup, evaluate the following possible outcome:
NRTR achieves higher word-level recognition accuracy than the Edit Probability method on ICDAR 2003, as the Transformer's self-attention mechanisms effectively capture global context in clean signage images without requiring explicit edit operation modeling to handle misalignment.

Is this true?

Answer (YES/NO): YES